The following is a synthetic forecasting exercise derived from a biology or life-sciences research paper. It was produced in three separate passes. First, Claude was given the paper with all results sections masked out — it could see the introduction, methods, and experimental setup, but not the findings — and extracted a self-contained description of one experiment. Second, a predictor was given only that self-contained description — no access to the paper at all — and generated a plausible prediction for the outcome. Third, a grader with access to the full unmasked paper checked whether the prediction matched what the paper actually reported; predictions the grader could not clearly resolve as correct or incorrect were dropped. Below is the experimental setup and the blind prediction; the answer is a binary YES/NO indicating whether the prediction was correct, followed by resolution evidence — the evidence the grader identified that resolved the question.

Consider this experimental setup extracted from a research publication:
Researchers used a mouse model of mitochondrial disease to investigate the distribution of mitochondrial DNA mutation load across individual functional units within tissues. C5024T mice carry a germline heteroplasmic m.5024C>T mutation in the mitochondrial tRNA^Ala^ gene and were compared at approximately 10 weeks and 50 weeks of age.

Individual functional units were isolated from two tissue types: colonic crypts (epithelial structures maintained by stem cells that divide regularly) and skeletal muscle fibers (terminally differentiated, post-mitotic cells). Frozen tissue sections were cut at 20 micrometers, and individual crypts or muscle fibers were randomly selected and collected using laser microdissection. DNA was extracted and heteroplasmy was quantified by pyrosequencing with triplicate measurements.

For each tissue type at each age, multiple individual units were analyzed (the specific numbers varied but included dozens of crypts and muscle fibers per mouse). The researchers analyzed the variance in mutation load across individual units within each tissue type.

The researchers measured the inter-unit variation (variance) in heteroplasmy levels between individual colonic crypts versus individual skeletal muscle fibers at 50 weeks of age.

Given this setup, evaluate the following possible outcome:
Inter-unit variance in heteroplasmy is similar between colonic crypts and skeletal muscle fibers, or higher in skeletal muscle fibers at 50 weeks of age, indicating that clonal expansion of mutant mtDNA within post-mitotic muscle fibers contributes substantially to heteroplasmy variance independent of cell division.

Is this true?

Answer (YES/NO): NO